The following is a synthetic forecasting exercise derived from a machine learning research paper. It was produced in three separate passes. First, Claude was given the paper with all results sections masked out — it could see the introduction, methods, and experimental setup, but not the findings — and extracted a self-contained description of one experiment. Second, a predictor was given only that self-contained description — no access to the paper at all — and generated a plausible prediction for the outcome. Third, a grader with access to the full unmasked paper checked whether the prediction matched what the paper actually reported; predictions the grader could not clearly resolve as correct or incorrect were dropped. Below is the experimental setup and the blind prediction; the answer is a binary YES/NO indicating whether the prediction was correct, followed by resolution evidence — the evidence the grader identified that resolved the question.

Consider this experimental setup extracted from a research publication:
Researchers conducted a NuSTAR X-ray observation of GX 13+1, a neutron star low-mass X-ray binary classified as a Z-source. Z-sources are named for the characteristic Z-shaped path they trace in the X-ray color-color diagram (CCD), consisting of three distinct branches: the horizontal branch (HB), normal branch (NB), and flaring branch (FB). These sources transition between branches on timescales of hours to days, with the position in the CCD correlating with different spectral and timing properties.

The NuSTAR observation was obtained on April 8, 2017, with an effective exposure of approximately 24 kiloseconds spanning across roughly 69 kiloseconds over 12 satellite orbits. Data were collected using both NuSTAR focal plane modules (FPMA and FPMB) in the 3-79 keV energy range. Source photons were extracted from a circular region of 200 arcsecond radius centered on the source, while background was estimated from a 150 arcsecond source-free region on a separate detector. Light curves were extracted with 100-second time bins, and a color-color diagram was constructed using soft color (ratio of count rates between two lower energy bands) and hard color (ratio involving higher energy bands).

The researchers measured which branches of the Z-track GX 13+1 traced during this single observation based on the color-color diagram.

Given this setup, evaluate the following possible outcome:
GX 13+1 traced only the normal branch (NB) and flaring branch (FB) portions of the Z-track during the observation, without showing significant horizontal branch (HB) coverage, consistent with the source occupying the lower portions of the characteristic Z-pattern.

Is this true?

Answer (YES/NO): YES